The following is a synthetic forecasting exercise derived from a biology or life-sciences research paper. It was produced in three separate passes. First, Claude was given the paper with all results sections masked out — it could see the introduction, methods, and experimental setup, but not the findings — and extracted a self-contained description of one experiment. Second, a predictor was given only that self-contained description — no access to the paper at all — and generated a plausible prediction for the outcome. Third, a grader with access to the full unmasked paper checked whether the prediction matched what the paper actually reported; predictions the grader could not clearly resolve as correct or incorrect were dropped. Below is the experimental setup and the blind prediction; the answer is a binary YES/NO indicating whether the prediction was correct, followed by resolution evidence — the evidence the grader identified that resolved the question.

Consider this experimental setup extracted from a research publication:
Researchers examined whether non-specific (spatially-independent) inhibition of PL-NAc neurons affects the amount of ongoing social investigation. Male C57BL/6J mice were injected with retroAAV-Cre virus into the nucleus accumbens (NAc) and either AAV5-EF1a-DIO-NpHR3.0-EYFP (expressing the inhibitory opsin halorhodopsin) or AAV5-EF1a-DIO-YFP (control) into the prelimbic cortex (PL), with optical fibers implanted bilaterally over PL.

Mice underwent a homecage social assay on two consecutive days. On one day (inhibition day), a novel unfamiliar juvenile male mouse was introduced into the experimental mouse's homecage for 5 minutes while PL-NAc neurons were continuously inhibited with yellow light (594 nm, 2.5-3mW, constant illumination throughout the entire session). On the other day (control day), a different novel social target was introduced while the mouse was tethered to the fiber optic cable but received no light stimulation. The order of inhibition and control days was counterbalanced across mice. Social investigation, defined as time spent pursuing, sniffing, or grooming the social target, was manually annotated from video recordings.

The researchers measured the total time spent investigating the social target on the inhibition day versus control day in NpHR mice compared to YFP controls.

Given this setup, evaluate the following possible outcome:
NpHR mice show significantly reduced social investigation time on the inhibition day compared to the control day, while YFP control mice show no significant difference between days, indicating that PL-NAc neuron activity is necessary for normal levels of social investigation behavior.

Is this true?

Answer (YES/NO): NO